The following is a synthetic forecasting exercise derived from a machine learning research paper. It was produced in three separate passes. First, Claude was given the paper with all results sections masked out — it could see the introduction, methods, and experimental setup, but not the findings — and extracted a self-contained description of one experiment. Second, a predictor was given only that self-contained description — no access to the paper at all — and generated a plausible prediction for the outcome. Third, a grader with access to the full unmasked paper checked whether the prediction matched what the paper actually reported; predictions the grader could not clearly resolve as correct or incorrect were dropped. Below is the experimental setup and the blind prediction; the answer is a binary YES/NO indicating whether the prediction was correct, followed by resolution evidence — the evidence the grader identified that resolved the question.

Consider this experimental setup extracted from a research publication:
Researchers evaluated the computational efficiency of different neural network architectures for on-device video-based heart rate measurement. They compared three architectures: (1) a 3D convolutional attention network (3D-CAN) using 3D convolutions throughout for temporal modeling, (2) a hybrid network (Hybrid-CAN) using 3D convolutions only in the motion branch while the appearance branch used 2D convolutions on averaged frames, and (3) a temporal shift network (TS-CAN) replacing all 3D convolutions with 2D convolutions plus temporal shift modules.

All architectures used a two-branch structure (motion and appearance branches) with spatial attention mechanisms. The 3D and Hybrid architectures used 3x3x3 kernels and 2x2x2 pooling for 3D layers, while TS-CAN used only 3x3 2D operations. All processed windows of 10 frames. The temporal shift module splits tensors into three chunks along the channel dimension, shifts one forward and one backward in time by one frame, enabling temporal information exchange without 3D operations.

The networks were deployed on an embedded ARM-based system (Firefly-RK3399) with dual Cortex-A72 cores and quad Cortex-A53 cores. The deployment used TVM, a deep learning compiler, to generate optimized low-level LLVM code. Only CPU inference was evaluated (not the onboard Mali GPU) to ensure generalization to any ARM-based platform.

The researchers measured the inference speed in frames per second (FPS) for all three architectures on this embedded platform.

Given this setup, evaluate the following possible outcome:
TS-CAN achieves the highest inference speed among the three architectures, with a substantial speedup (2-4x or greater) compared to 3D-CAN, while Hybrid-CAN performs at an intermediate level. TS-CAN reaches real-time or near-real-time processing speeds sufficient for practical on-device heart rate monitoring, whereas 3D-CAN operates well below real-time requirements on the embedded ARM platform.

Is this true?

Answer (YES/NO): YES